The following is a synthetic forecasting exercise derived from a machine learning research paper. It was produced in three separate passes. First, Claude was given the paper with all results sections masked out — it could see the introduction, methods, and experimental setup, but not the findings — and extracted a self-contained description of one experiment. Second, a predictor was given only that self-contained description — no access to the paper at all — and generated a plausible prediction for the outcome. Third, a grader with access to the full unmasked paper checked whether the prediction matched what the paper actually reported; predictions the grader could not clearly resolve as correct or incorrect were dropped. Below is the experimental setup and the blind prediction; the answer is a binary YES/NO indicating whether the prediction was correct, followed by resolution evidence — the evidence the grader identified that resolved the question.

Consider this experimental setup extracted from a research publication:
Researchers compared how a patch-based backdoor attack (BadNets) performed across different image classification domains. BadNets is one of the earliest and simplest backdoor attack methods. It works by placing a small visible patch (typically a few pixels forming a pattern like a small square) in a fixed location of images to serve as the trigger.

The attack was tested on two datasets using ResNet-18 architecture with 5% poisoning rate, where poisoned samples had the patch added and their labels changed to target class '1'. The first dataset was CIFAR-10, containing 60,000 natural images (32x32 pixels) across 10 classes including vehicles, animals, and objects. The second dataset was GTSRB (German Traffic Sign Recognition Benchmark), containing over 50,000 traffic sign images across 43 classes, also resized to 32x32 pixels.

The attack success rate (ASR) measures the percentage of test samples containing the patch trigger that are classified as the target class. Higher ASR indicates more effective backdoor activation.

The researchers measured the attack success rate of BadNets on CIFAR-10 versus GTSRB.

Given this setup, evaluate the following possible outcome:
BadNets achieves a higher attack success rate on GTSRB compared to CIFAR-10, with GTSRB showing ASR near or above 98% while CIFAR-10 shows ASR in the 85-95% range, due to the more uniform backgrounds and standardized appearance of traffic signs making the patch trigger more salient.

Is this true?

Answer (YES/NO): NO